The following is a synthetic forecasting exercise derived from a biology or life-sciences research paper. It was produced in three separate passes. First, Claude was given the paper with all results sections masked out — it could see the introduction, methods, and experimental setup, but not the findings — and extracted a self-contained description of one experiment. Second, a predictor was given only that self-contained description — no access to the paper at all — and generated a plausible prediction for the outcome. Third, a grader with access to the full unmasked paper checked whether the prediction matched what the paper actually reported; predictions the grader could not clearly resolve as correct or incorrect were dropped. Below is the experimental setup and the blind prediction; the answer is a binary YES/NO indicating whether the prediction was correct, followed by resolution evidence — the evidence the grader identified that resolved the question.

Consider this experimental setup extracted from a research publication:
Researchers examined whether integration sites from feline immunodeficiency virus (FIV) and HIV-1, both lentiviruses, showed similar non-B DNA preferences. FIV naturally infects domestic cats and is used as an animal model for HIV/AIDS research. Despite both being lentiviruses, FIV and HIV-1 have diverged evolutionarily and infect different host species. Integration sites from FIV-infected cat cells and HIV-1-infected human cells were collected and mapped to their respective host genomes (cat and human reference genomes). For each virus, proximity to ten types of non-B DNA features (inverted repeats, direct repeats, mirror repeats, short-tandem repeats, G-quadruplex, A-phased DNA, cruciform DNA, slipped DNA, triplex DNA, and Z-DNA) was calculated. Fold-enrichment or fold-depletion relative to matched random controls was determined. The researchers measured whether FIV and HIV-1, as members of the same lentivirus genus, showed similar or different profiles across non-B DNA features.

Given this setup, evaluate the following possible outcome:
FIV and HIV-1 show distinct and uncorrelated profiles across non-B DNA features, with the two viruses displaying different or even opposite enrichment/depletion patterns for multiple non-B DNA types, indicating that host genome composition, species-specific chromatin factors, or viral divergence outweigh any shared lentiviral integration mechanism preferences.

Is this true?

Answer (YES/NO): YES